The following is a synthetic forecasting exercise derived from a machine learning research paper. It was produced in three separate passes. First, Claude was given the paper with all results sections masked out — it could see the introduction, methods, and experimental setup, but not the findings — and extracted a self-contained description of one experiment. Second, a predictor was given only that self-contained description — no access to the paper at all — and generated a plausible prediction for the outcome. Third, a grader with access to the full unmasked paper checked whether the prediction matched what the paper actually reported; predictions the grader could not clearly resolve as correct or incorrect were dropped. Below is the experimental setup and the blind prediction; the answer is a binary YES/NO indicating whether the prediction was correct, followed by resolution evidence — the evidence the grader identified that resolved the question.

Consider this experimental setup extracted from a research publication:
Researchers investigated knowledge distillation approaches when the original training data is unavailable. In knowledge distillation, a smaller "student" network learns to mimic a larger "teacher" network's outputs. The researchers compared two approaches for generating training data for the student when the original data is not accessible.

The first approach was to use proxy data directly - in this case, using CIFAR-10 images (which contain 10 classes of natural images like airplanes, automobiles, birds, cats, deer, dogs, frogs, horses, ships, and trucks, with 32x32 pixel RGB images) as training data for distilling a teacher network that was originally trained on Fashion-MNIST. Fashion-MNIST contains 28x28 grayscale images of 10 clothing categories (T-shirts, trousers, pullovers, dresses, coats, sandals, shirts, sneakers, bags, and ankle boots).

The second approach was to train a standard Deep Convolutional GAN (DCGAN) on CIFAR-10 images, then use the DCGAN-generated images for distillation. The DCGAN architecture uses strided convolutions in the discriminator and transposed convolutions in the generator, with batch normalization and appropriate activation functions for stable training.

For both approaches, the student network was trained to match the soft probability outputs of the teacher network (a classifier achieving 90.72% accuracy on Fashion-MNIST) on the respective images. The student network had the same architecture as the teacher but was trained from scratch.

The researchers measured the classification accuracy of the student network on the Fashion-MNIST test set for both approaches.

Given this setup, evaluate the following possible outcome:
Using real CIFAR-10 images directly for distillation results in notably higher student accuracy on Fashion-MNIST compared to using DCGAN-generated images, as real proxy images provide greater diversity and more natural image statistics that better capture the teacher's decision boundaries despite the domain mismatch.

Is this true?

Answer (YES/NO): NO